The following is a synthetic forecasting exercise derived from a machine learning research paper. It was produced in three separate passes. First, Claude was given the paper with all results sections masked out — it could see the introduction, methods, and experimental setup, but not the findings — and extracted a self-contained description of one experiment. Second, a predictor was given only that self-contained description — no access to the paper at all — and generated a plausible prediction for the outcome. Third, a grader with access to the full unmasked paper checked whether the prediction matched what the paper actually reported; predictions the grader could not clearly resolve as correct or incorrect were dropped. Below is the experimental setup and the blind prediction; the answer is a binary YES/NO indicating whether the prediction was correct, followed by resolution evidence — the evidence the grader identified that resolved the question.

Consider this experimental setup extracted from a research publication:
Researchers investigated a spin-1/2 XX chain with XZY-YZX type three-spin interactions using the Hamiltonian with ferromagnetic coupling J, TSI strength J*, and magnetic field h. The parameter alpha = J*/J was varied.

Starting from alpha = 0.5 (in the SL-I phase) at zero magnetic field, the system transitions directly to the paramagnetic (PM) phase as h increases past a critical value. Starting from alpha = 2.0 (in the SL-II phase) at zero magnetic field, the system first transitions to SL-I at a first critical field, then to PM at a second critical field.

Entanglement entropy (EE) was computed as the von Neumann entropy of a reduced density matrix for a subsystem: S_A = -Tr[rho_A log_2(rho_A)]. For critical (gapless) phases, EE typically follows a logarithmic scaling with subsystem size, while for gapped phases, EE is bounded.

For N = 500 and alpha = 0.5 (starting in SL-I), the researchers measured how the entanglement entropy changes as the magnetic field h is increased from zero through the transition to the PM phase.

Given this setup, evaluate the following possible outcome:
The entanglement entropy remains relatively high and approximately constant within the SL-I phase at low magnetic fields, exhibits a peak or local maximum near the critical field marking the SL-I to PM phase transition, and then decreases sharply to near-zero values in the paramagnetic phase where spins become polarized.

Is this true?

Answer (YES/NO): NO